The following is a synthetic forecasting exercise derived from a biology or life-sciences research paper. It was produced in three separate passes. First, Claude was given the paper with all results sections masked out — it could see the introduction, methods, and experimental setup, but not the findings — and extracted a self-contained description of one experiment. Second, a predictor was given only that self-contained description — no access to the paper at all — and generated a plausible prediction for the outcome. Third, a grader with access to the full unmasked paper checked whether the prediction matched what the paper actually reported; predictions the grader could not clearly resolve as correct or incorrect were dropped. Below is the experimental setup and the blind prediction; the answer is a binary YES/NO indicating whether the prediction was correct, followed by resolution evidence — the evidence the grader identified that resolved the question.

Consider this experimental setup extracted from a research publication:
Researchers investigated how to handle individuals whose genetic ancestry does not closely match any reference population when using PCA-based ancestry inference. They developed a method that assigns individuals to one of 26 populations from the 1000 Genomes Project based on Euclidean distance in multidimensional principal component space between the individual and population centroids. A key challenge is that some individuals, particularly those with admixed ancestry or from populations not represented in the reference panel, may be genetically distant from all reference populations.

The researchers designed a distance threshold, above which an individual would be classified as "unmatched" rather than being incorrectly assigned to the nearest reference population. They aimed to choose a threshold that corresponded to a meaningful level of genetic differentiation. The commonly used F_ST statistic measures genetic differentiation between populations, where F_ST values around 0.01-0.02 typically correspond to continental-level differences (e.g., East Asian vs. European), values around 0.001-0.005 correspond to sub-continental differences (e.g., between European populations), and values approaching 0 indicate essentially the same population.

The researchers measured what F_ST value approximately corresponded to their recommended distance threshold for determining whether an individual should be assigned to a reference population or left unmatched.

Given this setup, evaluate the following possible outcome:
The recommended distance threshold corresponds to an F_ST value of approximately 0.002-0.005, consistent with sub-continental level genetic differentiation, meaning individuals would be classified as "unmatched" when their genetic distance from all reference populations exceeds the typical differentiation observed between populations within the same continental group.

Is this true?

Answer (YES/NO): YES